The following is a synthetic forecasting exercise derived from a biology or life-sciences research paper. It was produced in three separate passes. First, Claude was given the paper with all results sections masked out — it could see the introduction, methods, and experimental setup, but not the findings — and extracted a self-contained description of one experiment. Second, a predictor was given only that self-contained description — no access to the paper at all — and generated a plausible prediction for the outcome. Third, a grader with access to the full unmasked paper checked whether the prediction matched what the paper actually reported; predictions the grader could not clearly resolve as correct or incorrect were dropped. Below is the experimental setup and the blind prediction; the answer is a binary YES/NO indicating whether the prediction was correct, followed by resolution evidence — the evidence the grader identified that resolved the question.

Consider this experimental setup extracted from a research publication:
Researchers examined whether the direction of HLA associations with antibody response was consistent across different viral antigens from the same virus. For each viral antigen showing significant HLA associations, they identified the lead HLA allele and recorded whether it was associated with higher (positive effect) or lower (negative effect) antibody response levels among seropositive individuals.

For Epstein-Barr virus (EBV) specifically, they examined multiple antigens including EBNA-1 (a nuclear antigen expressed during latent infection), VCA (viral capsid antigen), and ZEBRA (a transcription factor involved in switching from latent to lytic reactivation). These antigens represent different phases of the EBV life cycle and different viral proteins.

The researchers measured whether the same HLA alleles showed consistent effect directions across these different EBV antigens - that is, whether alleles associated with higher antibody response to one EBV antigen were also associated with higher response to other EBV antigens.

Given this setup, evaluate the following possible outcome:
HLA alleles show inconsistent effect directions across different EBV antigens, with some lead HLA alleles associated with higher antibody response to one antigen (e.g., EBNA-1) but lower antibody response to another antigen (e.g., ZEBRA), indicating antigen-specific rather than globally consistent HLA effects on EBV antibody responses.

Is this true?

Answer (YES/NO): YES